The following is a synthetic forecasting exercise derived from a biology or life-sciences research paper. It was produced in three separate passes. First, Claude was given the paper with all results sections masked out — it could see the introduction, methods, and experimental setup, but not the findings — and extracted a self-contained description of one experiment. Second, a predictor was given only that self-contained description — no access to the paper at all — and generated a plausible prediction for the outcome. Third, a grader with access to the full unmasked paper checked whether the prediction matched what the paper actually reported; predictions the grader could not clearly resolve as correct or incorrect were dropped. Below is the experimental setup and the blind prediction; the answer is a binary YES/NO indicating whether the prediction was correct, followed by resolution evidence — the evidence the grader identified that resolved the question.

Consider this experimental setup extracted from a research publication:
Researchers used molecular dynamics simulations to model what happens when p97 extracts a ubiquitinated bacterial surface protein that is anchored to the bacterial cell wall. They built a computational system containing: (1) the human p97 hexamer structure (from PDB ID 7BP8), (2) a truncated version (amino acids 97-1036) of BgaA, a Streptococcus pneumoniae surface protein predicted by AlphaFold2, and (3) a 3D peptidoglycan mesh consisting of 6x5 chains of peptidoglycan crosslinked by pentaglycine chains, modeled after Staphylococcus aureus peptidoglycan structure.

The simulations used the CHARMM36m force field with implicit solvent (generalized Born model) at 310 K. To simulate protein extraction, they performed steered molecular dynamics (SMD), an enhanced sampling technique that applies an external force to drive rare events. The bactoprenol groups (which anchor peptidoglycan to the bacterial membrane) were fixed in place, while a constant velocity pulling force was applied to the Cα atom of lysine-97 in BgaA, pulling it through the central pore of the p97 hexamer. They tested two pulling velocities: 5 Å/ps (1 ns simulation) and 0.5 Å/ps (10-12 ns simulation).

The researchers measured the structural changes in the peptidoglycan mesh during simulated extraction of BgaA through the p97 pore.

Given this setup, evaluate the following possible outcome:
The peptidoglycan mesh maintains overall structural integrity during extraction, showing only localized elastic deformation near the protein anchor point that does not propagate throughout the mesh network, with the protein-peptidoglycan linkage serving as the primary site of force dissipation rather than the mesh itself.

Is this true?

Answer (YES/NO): NO